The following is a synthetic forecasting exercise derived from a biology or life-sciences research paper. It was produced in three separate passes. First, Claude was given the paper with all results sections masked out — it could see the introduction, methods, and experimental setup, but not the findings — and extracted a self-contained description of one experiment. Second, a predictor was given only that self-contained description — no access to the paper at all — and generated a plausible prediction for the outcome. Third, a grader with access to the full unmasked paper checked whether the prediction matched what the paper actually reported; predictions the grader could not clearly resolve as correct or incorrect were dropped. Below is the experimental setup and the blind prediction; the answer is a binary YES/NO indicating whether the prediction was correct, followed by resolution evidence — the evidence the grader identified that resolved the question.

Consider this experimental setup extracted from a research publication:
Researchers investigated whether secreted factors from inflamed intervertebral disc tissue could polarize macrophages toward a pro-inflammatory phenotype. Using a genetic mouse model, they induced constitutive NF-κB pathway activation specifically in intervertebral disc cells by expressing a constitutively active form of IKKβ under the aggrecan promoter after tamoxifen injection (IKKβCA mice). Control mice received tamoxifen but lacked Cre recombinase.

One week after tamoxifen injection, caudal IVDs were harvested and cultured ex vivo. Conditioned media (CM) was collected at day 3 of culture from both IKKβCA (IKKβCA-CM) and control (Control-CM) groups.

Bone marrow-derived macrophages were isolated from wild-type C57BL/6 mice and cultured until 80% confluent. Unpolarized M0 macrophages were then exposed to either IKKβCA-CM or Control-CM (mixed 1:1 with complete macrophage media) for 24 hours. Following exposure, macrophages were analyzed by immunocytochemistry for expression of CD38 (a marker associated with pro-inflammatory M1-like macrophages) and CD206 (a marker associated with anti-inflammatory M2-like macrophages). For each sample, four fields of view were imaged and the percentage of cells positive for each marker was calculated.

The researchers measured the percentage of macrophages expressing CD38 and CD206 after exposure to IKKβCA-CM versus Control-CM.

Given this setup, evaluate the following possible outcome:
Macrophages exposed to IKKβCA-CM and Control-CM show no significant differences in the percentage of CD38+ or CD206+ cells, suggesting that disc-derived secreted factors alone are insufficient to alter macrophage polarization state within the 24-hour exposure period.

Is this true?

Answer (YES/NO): NO